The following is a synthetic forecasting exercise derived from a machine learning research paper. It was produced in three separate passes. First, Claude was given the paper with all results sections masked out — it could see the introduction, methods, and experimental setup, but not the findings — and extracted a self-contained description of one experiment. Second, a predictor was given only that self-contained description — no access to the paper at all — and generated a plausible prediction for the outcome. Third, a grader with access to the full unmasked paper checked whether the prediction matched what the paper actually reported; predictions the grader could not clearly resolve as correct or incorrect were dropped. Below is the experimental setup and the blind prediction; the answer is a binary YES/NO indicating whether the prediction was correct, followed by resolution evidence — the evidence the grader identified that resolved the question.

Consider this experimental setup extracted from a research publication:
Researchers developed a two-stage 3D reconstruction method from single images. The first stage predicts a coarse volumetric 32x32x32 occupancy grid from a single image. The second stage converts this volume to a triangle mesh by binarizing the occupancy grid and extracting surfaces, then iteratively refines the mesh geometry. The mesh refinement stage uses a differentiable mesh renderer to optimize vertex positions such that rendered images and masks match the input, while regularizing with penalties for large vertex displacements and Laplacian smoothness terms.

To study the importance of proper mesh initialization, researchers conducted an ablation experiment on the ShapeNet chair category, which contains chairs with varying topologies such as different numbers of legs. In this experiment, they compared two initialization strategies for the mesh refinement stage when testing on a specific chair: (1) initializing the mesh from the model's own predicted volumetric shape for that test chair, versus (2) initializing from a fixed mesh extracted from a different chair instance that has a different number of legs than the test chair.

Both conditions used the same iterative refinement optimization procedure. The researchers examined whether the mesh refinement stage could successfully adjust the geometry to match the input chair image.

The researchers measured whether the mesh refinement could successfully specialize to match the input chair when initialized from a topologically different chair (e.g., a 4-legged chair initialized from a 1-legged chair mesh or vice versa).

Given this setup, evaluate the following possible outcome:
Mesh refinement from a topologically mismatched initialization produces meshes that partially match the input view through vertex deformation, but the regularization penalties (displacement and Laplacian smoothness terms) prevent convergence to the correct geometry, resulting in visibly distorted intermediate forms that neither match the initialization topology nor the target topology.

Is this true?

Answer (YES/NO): NO